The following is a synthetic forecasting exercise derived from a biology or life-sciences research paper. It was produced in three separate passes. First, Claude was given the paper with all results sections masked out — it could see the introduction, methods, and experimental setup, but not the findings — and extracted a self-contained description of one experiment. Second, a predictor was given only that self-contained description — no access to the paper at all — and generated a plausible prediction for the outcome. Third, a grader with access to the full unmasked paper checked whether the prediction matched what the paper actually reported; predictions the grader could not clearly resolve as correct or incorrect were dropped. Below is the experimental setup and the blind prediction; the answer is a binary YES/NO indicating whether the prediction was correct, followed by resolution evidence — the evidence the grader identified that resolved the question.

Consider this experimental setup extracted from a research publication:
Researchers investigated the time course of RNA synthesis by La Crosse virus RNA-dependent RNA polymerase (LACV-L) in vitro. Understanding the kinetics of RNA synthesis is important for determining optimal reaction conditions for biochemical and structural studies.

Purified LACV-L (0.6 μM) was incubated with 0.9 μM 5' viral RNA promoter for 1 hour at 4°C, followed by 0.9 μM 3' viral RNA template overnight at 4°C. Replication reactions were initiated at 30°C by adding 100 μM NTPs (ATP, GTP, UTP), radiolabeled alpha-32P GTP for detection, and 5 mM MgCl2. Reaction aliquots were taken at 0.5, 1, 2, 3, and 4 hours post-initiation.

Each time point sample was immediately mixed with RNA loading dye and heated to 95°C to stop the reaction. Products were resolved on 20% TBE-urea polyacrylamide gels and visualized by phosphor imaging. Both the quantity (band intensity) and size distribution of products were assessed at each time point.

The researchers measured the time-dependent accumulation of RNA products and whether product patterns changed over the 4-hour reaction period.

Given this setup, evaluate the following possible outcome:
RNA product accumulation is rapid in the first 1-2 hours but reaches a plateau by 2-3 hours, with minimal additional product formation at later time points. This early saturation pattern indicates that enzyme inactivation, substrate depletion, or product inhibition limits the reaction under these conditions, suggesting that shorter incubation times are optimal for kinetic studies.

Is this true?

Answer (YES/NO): NO